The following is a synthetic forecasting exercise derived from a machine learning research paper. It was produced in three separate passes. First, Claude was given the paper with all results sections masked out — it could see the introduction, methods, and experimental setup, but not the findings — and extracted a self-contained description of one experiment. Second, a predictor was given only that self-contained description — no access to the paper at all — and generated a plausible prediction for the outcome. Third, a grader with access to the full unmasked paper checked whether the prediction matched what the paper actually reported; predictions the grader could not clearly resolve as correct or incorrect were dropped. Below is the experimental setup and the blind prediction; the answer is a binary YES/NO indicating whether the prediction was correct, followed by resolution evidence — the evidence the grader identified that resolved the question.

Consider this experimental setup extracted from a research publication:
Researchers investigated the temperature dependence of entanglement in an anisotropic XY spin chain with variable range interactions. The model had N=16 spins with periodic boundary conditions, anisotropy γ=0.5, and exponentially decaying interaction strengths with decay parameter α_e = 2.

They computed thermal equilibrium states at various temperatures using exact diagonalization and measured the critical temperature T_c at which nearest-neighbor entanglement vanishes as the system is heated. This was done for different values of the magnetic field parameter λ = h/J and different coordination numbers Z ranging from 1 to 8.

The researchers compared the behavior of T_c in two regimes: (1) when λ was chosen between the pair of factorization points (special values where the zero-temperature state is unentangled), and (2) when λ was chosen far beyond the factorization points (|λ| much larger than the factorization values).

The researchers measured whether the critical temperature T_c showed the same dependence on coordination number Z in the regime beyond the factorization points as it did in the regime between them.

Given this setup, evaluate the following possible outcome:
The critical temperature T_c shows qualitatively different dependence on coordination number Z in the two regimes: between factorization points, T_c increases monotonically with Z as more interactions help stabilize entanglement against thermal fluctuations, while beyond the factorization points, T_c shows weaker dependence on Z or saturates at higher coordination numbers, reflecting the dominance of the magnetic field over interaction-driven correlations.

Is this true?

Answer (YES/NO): NO